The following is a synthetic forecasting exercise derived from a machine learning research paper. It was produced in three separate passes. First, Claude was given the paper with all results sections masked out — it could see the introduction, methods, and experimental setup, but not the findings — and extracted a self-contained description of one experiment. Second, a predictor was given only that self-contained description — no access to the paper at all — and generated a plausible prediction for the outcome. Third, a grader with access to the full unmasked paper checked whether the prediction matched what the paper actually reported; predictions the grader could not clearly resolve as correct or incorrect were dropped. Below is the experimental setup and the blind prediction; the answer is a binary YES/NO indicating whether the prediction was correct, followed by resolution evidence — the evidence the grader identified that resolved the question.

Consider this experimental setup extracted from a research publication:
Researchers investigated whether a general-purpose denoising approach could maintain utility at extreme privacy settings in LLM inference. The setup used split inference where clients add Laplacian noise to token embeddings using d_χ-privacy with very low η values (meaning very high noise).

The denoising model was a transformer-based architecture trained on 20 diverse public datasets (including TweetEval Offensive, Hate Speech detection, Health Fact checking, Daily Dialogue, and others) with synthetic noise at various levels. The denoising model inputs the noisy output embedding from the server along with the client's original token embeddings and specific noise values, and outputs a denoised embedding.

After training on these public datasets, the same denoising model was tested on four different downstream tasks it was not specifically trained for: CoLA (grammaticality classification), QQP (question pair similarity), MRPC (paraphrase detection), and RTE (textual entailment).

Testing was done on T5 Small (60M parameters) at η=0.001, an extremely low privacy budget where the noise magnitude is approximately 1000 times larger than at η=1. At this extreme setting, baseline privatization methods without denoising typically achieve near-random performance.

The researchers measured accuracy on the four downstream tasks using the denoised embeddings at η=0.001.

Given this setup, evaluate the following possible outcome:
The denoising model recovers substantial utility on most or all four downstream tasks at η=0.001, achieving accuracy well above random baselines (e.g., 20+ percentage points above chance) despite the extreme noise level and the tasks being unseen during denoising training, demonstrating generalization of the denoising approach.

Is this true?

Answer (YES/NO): NO